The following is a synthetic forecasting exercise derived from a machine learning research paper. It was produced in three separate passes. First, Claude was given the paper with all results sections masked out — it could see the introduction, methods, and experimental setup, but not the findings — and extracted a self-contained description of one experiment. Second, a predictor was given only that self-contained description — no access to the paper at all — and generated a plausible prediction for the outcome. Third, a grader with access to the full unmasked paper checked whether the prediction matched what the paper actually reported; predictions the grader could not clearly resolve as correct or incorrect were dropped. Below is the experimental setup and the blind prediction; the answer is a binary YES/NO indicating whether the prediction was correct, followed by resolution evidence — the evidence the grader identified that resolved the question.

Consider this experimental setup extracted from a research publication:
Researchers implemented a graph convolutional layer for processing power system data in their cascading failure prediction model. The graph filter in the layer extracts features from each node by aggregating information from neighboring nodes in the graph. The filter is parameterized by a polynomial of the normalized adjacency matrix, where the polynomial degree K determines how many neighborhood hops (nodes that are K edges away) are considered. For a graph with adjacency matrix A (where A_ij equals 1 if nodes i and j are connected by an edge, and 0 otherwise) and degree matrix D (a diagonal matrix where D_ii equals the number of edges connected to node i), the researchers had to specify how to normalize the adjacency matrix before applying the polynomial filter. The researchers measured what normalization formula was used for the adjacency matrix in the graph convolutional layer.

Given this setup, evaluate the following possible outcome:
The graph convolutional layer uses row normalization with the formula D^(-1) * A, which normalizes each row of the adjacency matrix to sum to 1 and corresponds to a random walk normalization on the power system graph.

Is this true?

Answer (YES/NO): NO